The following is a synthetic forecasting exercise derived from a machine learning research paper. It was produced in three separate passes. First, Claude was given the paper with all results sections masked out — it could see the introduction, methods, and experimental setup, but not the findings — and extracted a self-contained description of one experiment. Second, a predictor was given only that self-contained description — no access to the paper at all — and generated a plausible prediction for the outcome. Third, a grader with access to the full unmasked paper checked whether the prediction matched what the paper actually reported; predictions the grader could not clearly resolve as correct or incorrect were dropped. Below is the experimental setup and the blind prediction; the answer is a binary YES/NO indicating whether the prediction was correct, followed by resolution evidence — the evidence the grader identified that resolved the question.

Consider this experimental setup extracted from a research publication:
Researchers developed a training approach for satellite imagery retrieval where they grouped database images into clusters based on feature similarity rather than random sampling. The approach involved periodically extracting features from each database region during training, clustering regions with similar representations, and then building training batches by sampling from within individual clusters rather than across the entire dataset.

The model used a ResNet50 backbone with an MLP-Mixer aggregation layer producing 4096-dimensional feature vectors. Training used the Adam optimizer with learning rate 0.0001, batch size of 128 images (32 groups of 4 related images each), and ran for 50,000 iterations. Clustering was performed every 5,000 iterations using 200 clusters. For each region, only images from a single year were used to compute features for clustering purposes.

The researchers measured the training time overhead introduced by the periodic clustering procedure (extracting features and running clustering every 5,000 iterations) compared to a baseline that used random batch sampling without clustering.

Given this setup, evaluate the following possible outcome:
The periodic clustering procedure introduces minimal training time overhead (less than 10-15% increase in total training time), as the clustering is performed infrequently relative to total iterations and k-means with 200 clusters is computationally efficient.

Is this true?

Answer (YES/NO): YES